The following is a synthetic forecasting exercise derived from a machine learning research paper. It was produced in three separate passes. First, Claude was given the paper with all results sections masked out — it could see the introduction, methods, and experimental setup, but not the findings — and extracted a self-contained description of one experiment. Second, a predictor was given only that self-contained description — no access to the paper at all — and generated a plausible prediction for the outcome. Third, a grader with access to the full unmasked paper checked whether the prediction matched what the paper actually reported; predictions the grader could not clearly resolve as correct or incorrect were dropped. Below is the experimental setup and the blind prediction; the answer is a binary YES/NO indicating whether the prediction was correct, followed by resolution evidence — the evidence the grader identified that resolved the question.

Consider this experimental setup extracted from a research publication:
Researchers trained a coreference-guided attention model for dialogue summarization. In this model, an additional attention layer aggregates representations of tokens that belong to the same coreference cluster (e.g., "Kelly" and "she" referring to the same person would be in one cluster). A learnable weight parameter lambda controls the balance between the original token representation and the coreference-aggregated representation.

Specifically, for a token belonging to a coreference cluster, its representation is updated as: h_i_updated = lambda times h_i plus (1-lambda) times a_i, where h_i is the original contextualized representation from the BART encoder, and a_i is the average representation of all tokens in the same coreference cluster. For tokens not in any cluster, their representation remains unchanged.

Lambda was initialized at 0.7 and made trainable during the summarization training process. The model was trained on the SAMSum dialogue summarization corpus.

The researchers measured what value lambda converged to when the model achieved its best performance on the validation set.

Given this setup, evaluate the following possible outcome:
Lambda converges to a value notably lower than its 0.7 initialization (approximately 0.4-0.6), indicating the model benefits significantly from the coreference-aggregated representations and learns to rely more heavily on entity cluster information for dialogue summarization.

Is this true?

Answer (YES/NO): NO